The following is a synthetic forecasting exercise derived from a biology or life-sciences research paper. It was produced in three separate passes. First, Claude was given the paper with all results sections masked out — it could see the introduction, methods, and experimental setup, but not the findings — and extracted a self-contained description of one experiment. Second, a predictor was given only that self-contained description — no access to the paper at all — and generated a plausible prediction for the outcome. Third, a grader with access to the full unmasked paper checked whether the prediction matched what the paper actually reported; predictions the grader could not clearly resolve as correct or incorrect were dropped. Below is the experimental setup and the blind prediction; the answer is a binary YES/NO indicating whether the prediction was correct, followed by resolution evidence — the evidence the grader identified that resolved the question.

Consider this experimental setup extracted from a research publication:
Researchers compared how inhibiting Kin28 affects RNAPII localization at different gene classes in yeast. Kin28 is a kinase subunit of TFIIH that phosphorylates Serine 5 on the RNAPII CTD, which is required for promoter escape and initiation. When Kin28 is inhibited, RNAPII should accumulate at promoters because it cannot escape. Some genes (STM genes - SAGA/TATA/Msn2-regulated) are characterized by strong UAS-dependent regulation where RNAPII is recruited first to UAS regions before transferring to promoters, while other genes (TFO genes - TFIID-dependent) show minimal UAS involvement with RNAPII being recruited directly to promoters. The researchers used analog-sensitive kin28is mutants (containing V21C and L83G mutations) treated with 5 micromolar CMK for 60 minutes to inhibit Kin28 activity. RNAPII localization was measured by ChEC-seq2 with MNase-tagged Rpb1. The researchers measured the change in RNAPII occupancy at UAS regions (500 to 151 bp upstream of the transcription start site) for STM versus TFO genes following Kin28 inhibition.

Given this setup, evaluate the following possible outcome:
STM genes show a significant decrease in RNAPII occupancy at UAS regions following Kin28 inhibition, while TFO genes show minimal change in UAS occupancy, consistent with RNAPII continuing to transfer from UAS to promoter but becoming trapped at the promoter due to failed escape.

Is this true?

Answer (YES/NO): NO